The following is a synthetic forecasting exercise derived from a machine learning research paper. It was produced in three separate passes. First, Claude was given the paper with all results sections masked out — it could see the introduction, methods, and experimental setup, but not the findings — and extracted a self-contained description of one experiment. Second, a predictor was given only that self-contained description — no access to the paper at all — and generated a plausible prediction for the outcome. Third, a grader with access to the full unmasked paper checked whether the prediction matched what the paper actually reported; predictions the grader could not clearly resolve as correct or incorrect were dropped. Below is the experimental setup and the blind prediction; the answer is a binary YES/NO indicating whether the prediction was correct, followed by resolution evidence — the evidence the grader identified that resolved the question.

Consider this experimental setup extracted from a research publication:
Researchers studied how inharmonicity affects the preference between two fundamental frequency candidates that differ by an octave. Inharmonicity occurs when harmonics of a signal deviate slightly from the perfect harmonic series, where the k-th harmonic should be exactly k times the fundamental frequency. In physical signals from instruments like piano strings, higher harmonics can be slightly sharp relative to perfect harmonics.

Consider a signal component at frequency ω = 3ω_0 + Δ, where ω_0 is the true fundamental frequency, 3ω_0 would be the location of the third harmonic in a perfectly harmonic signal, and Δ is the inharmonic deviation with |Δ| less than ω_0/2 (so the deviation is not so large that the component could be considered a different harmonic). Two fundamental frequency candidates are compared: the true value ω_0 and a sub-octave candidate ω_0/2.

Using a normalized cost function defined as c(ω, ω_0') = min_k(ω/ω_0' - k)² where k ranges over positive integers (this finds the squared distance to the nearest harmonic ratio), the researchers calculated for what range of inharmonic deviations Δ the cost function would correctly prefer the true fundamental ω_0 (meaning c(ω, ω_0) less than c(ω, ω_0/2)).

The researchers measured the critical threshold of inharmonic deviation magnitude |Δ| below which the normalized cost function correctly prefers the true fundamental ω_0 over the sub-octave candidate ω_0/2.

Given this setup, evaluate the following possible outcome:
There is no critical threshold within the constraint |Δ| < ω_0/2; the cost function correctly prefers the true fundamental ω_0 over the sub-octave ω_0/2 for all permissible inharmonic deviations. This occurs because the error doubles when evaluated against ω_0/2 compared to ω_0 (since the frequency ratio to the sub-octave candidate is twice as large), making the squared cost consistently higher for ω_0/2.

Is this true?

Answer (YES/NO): NO